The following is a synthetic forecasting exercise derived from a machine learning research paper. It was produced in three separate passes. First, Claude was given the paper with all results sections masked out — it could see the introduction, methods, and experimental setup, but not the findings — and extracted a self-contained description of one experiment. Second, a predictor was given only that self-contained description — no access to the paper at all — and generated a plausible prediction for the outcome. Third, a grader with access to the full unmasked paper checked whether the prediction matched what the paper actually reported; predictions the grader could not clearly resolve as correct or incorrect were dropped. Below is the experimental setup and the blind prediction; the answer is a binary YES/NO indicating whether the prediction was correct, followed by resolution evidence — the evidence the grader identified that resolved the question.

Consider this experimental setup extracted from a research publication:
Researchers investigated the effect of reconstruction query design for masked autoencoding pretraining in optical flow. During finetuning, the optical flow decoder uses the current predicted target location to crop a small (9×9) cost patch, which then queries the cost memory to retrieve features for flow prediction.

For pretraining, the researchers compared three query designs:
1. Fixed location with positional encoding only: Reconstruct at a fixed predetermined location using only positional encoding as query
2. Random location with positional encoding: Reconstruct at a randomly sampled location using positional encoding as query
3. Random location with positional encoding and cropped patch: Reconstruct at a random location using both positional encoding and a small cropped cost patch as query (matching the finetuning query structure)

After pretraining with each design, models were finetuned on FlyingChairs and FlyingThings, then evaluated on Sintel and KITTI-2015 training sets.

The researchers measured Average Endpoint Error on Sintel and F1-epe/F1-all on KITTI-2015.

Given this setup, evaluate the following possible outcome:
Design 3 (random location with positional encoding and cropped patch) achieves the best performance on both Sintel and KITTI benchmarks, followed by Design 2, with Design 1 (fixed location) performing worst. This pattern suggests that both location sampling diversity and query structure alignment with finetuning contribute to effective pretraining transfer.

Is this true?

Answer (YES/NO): NO